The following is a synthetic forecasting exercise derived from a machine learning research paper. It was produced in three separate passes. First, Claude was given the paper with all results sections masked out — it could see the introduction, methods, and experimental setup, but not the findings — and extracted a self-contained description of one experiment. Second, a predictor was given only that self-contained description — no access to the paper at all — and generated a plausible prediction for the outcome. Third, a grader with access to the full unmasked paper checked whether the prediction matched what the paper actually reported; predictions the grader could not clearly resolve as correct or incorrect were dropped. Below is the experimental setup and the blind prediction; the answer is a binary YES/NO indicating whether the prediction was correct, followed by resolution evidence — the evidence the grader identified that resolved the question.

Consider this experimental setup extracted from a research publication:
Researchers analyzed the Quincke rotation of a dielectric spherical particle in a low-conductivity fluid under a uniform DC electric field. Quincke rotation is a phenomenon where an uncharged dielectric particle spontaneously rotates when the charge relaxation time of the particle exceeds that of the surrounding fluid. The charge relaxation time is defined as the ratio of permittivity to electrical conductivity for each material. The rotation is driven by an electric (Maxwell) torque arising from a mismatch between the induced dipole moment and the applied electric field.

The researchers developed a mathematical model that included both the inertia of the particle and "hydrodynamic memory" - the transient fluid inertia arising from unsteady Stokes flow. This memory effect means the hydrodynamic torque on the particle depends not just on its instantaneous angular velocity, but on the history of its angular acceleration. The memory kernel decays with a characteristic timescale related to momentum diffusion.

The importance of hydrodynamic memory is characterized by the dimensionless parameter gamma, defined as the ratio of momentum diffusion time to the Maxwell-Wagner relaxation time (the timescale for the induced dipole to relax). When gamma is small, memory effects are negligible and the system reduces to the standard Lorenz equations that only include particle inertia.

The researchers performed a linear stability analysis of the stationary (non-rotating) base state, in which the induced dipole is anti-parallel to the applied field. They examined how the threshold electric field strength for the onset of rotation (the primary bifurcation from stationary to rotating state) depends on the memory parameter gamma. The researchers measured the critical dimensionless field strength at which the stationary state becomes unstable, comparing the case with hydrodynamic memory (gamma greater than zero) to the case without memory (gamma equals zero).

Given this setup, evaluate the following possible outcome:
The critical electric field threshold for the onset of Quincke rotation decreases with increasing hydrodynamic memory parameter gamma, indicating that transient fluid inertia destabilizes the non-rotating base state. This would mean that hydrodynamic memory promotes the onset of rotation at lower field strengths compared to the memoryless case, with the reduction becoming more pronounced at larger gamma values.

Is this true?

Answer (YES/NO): NO